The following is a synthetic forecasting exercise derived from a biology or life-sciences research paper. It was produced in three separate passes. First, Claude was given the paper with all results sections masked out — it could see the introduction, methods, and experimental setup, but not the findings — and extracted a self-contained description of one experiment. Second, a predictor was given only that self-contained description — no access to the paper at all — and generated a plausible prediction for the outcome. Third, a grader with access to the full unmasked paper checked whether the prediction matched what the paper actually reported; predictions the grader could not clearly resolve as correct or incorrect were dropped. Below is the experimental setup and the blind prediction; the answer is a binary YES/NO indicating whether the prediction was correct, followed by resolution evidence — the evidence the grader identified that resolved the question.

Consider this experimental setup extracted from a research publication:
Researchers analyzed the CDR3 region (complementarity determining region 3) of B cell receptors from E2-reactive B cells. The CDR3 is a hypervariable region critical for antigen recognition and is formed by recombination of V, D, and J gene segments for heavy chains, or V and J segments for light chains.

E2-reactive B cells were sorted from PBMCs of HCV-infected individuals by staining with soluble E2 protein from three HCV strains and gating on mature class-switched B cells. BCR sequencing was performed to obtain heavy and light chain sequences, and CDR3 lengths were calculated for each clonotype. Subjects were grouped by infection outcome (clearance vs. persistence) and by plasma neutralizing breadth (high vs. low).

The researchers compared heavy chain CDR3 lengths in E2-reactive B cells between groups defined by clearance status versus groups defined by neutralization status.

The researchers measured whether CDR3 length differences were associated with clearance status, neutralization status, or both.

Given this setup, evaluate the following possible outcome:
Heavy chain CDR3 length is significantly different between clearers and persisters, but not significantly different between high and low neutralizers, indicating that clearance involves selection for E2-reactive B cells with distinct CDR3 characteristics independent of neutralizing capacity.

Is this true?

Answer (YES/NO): NO